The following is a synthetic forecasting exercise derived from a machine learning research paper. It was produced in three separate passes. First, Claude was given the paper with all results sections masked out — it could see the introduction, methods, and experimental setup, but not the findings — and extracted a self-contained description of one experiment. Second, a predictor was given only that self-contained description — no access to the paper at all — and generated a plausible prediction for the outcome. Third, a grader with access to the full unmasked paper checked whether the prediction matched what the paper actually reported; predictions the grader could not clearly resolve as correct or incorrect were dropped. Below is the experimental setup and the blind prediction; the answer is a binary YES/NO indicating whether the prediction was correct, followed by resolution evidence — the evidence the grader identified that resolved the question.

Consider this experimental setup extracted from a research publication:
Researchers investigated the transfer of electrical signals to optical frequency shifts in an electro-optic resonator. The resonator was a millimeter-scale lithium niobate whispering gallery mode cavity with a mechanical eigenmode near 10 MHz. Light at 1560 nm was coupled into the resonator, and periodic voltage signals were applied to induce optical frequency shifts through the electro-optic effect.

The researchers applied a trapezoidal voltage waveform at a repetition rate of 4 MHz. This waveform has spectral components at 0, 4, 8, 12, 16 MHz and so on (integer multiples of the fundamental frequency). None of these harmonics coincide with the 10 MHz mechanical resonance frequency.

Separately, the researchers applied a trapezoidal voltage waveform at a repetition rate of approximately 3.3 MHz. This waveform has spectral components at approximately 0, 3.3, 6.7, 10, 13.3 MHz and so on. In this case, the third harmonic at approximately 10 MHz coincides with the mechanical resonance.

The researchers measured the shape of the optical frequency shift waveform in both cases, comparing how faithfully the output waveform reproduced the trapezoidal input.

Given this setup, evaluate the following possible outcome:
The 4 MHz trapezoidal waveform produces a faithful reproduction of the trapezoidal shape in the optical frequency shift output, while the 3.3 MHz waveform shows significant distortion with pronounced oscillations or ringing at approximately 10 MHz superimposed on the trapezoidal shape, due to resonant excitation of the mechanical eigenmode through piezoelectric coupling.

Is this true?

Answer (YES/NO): YES